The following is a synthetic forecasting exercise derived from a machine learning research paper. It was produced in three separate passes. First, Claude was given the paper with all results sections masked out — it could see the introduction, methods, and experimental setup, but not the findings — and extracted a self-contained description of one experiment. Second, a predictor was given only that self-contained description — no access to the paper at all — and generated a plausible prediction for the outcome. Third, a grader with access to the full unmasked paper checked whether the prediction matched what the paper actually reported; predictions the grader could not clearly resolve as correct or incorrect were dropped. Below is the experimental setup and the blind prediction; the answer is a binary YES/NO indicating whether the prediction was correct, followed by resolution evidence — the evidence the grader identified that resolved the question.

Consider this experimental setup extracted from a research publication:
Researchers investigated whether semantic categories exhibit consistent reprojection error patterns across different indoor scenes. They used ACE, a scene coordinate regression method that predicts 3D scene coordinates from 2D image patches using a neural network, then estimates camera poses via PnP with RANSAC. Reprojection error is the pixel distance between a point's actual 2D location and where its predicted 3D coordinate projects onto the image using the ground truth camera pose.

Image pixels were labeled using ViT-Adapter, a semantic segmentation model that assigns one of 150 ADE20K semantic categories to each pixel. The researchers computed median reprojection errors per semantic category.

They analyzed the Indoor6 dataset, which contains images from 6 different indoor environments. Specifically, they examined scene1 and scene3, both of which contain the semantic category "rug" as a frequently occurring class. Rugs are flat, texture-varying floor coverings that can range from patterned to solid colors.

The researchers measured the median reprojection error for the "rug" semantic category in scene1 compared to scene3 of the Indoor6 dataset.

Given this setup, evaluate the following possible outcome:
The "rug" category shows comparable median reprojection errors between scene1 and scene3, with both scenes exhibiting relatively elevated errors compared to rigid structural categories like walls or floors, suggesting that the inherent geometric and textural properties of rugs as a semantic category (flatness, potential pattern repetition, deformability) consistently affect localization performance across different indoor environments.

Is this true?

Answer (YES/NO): NO